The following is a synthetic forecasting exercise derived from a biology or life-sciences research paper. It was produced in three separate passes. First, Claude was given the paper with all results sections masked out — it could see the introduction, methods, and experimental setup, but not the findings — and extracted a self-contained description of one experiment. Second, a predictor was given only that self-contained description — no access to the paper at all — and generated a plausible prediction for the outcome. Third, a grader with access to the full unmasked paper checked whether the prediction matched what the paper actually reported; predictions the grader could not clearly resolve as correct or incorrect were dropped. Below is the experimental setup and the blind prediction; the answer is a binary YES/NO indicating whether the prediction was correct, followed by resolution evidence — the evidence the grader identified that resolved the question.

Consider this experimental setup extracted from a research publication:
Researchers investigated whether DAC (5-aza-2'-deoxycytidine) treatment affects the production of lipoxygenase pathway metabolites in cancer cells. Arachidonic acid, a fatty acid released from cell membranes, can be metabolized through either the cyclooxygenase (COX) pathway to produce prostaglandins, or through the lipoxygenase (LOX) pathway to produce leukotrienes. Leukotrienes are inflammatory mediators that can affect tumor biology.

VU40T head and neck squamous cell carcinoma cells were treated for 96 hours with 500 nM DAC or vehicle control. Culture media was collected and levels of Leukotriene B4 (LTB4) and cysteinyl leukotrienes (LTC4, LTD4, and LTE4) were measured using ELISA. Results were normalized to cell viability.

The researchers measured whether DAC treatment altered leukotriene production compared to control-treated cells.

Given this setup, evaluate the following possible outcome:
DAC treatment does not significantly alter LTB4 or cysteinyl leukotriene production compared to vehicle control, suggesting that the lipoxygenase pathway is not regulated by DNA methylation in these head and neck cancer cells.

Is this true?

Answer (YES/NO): NO